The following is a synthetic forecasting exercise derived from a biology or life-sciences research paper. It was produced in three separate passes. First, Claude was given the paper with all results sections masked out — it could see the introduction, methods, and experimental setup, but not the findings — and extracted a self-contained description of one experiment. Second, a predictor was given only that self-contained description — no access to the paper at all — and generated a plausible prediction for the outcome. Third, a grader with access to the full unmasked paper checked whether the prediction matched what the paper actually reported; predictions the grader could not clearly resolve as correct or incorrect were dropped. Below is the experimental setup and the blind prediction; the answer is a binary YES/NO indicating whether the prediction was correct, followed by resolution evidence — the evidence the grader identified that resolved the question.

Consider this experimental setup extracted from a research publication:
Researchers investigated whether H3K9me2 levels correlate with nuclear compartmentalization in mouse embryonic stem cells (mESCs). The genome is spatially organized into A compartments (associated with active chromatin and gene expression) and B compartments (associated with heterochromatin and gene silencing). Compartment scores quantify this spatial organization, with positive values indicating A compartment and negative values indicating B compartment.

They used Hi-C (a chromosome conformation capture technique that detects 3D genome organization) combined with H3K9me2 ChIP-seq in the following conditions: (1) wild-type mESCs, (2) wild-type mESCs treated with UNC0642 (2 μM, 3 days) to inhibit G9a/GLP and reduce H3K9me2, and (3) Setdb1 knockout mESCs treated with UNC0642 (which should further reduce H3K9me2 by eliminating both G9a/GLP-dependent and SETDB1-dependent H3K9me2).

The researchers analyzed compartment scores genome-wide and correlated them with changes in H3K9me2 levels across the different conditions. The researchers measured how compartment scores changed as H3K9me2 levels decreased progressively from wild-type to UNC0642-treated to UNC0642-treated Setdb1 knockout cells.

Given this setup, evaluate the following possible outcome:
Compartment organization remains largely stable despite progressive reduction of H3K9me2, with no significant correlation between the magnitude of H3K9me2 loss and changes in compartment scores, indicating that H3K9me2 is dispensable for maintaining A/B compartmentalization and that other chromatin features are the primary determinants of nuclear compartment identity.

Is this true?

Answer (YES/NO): NO